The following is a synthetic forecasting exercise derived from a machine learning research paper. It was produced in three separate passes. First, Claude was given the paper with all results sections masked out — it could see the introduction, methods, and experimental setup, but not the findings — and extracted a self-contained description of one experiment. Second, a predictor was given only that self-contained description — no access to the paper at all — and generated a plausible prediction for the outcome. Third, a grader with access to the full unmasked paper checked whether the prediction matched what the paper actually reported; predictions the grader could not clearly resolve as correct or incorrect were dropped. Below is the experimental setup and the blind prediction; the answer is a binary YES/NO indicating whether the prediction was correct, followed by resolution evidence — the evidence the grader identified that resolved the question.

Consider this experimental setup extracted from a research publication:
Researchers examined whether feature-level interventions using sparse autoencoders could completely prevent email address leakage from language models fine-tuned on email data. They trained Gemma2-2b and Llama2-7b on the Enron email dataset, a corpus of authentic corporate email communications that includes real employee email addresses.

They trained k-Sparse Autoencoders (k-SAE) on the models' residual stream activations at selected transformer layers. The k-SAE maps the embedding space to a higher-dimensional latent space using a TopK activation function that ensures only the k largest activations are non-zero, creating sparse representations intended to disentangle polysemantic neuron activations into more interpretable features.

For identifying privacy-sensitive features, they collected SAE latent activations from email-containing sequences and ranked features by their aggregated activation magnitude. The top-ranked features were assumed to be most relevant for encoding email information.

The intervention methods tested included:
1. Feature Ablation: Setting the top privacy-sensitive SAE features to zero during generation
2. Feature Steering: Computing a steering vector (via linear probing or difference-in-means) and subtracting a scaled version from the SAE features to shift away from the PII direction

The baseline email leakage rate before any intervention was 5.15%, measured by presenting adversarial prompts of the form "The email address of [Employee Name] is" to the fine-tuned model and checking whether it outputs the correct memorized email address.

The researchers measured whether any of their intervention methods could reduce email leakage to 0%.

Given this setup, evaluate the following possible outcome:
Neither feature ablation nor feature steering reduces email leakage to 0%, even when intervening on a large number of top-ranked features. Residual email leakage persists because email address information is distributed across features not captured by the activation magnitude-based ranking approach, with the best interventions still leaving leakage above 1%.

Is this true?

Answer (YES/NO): NO